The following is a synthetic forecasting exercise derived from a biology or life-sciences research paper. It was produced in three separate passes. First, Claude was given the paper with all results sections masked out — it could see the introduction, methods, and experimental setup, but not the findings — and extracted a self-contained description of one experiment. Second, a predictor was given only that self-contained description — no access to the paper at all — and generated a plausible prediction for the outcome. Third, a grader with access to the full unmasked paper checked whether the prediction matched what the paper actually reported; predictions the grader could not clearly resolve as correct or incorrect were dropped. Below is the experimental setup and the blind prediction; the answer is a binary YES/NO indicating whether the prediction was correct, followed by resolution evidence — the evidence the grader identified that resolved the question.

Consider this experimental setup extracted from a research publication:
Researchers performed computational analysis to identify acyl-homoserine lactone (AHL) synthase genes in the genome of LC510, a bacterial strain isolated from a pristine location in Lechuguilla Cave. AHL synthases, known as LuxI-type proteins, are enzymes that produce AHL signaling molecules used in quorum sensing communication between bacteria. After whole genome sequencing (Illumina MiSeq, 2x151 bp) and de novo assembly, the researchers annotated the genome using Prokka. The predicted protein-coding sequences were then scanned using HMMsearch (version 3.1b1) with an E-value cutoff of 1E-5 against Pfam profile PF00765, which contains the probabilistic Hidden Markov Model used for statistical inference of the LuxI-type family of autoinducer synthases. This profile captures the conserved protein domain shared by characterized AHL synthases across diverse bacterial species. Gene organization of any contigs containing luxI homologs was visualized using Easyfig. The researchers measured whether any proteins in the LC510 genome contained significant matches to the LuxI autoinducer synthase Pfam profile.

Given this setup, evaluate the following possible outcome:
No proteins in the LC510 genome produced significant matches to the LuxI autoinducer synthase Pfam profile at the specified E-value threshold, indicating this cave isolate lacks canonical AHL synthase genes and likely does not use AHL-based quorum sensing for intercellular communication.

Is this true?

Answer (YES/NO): NO